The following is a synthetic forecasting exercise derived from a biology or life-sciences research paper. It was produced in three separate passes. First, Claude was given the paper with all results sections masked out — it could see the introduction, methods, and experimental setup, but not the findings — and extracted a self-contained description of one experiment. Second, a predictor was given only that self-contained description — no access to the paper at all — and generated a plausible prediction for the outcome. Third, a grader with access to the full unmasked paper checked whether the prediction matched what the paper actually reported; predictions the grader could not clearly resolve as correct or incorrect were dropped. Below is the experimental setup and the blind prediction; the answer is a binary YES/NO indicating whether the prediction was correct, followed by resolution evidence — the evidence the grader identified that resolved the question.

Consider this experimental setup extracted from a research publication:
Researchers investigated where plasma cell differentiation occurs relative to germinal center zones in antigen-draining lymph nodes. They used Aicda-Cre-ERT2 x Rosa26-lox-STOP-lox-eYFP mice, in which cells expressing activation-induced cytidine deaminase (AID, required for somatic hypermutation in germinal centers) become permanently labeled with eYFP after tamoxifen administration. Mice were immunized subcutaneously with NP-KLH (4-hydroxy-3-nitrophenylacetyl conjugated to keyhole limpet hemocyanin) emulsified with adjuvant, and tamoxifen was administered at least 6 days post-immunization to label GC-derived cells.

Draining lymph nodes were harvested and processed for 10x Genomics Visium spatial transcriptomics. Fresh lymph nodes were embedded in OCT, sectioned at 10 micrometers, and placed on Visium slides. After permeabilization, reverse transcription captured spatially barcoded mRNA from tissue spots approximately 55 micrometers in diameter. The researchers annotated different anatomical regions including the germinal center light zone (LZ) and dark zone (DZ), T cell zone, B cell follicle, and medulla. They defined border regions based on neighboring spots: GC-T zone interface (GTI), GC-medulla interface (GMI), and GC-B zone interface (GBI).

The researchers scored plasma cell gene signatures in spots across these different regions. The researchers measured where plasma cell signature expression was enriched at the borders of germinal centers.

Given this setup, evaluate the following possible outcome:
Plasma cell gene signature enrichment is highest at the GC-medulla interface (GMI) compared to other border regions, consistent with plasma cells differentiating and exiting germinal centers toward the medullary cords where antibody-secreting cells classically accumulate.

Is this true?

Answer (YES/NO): YES